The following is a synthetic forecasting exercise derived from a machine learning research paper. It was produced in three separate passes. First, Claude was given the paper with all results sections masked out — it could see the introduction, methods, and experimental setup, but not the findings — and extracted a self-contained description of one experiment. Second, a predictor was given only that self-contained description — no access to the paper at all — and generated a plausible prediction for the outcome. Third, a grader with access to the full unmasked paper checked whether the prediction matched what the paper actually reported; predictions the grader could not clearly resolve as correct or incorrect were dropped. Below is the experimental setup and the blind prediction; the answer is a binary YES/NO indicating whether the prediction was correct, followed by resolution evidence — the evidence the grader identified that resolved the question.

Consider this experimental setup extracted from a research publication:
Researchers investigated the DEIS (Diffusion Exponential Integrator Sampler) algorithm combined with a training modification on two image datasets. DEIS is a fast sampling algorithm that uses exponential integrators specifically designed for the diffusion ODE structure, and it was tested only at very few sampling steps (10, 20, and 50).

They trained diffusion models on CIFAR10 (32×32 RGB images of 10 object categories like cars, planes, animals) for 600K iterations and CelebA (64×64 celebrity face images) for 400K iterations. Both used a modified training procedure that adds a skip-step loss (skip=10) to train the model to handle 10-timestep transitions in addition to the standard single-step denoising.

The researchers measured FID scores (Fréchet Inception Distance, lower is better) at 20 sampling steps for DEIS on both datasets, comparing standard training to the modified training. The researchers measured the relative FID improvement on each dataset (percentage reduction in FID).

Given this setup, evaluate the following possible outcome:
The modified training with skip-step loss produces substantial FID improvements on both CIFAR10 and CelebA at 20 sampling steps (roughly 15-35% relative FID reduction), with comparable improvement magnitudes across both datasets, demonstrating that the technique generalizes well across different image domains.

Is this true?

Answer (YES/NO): NO